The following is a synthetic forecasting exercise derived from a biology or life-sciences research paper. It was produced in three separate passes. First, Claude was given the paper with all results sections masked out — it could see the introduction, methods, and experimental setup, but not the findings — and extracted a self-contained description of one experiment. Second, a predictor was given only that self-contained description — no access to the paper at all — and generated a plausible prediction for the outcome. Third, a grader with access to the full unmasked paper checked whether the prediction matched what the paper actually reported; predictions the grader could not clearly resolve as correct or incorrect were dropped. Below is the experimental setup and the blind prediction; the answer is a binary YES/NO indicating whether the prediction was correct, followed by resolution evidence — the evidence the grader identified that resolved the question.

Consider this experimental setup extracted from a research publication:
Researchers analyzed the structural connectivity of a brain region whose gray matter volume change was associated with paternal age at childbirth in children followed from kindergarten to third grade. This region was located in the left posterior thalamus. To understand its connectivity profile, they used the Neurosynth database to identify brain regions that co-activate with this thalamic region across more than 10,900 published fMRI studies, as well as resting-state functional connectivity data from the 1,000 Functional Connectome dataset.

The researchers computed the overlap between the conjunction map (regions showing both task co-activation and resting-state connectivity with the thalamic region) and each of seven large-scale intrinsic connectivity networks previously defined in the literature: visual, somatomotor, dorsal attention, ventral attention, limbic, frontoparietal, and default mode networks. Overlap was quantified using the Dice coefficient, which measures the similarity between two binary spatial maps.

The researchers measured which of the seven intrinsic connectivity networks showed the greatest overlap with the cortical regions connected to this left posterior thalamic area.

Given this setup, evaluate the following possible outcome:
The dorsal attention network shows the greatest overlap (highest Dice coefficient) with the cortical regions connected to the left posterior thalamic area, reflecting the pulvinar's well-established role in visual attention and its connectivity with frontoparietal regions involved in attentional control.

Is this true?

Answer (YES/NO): YES